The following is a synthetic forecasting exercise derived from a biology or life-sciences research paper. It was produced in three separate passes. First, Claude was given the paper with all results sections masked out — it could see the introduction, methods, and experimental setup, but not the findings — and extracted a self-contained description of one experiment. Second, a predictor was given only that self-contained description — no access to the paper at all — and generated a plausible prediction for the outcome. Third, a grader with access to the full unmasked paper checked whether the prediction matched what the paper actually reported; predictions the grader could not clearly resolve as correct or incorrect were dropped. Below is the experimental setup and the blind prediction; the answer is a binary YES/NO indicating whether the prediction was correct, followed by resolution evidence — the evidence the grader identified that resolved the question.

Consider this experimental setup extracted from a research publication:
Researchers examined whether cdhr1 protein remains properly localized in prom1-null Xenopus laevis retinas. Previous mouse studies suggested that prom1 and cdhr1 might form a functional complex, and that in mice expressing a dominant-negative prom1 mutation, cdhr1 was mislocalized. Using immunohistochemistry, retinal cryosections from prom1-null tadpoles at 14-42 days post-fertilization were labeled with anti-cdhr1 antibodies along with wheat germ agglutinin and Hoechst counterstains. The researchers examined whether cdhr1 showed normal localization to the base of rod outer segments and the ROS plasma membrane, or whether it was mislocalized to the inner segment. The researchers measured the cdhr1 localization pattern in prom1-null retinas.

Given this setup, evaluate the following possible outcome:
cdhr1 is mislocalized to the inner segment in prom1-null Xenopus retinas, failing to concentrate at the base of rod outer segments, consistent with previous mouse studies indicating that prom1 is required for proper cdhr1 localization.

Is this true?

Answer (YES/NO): NO